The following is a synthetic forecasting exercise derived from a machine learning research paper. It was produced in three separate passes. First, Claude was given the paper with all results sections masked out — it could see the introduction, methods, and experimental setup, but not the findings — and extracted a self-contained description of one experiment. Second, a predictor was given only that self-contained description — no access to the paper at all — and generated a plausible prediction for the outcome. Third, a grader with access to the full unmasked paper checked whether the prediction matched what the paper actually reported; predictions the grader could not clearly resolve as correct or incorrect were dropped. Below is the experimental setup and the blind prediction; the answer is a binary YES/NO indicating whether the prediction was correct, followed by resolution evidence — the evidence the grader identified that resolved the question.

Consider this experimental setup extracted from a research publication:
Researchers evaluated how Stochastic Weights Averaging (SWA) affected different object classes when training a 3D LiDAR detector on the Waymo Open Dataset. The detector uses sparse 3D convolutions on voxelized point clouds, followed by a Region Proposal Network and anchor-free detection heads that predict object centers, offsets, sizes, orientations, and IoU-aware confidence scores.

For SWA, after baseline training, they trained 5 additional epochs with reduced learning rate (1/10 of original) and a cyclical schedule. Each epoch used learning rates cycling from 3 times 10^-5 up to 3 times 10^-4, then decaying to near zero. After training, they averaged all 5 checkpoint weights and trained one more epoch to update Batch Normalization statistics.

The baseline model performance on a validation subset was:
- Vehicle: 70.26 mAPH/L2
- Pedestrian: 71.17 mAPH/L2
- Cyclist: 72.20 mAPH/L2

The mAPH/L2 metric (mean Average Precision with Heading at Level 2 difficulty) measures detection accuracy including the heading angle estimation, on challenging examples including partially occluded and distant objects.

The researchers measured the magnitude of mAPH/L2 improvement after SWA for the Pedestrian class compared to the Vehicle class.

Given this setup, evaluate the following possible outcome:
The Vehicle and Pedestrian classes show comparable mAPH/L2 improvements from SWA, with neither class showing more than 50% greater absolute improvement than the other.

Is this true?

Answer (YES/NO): NO